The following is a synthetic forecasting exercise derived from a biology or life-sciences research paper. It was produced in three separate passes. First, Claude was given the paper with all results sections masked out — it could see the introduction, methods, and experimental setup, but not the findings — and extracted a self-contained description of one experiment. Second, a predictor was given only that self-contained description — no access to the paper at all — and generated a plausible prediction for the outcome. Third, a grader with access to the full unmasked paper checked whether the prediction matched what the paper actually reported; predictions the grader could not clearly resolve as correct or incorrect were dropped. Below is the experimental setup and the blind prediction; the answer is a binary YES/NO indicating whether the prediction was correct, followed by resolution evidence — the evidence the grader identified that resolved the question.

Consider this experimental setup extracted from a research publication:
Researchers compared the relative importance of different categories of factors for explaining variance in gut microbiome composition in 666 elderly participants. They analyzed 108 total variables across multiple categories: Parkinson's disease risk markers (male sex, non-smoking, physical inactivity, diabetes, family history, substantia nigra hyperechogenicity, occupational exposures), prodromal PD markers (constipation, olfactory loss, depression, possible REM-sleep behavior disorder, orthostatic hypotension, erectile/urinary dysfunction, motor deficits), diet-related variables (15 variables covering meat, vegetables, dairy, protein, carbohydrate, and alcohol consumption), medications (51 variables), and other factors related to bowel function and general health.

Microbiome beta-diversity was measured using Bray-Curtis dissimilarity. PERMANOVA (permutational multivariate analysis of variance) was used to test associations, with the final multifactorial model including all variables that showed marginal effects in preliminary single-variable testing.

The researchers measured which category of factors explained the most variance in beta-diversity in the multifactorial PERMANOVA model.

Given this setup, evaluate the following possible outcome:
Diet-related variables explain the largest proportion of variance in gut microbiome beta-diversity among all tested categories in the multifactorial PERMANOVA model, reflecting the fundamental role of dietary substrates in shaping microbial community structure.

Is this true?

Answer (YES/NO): NO